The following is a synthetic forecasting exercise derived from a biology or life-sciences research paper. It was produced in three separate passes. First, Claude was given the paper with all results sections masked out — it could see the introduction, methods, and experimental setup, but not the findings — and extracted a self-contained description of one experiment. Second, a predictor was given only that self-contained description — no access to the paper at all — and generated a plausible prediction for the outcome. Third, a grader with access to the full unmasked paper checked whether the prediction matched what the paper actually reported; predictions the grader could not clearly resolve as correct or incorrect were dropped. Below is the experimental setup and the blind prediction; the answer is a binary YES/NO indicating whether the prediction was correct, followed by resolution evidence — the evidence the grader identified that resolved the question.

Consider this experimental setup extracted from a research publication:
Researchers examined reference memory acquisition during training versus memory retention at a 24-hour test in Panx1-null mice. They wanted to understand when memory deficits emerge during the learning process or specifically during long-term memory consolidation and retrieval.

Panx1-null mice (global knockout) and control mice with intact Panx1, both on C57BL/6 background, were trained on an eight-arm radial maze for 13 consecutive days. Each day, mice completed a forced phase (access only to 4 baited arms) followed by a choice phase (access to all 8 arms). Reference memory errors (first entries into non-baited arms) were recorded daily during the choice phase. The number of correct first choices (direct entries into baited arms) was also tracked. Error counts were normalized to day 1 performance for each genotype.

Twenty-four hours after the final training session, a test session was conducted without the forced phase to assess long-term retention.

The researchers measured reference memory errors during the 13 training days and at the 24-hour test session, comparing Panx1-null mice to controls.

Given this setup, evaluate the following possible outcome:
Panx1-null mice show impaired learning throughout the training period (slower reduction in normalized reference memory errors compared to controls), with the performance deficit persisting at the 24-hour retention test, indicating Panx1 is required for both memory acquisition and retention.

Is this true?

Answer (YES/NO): NO